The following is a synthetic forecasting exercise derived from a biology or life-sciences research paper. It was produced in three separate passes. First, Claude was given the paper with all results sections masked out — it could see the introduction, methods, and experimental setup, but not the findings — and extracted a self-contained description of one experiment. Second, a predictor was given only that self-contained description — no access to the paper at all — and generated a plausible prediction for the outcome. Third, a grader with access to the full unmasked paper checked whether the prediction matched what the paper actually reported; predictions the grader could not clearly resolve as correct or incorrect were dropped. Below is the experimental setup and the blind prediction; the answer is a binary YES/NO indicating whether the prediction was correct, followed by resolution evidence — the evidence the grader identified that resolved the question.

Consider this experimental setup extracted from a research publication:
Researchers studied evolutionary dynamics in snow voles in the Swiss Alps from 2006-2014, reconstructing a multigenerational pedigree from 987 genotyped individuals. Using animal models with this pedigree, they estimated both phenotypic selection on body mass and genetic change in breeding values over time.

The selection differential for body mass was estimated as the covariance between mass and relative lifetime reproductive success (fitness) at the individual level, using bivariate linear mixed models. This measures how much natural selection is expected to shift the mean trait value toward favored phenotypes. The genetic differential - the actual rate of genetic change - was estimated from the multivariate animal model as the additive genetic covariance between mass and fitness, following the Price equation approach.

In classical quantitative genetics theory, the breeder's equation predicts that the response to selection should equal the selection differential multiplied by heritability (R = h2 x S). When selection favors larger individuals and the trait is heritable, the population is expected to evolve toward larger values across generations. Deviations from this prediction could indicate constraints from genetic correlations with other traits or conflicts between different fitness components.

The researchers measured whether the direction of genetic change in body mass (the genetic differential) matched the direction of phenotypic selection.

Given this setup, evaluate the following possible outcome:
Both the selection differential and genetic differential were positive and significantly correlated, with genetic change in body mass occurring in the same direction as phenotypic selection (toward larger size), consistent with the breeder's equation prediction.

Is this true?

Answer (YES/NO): NO